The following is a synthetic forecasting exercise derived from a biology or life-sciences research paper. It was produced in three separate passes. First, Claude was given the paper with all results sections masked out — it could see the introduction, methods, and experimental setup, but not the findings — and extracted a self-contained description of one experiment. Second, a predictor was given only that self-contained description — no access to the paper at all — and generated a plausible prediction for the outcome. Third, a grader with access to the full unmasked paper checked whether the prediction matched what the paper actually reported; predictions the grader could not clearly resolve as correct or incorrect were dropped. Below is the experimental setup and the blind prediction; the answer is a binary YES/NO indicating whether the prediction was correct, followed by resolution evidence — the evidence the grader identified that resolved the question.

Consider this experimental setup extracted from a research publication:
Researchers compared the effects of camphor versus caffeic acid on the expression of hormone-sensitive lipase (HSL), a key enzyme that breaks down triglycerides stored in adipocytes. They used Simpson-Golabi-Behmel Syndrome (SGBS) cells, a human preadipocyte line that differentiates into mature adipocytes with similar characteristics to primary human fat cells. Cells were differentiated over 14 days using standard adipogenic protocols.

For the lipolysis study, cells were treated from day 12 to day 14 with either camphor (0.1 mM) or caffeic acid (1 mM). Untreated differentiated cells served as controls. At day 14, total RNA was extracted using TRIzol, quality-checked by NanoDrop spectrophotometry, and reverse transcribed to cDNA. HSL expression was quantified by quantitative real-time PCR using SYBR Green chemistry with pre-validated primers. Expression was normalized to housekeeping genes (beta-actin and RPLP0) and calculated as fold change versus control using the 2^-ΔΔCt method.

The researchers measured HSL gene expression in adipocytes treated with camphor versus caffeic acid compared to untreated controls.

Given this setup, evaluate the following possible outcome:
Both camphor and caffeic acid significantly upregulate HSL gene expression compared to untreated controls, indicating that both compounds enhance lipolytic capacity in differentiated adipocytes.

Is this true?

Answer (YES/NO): YES